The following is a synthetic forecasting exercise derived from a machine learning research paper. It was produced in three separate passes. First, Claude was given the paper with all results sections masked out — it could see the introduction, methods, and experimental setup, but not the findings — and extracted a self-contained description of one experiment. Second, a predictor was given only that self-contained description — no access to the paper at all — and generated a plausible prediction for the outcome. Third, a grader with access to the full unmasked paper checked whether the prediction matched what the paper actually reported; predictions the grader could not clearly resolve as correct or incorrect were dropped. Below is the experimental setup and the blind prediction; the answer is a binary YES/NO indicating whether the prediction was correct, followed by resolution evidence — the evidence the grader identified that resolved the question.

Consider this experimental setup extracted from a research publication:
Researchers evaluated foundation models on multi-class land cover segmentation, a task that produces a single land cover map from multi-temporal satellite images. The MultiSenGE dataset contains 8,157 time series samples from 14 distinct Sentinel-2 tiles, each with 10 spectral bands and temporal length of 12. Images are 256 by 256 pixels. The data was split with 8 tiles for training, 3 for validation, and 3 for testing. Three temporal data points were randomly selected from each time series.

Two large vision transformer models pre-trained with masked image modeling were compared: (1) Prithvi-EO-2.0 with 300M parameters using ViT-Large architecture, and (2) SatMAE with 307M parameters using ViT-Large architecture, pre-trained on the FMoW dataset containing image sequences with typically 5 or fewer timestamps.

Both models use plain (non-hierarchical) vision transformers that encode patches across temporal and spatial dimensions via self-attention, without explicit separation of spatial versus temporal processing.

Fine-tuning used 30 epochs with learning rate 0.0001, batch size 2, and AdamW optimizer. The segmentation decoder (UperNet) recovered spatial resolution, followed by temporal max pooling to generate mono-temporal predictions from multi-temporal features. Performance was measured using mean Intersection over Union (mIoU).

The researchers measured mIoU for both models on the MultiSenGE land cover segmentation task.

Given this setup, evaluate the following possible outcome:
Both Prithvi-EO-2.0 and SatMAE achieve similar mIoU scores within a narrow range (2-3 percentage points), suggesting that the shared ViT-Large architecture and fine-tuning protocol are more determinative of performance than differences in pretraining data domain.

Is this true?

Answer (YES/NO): YES